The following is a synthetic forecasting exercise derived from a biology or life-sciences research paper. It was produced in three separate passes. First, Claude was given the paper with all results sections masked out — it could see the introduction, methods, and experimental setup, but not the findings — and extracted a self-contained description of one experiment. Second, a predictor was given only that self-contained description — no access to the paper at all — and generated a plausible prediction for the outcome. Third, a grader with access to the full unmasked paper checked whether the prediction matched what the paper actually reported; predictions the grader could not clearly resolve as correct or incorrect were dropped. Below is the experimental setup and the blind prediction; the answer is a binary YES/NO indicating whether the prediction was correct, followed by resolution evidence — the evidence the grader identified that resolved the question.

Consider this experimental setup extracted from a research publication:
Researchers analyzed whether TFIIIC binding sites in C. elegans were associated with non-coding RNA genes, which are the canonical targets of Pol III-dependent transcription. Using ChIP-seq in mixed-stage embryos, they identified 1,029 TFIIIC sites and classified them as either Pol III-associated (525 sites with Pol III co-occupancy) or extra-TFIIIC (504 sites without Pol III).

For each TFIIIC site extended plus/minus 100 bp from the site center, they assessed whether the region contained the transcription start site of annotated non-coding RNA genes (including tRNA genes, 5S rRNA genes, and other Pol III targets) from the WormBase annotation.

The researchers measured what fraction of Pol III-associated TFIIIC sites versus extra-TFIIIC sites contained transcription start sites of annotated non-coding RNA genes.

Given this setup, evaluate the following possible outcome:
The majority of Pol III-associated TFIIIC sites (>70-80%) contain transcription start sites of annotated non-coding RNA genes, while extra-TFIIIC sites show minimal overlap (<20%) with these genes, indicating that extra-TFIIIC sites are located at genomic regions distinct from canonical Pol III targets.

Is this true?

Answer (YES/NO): YES